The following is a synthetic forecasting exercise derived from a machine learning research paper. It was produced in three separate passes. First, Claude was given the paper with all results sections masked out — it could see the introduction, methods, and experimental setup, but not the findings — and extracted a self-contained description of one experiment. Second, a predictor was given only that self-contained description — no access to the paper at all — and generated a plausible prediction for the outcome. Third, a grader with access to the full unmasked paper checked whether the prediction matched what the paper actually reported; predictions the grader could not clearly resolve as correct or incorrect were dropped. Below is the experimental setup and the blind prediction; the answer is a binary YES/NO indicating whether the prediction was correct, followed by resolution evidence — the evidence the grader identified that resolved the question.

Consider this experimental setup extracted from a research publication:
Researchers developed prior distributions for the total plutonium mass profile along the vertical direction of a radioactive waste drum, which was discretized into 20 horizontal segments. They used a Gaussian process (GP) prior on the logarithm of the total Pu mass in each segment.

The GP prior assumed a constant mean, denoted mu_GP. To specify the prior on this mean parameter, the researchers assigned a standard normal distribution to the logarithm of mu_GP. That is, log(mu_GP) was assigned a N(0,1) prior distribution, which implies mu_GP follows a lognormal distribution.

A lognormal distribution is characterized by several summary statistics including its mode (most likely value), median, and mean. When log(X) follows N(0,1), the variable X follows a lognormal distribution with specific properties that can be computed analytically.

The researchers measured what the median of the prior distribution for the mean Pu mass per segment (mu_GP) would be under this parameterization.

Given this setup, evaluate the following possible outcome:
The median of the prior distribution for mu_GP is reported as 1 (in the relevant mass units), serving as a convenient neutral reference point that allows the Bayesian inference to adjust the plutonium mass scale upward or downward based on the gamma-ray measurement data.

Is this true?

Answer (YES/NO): YES